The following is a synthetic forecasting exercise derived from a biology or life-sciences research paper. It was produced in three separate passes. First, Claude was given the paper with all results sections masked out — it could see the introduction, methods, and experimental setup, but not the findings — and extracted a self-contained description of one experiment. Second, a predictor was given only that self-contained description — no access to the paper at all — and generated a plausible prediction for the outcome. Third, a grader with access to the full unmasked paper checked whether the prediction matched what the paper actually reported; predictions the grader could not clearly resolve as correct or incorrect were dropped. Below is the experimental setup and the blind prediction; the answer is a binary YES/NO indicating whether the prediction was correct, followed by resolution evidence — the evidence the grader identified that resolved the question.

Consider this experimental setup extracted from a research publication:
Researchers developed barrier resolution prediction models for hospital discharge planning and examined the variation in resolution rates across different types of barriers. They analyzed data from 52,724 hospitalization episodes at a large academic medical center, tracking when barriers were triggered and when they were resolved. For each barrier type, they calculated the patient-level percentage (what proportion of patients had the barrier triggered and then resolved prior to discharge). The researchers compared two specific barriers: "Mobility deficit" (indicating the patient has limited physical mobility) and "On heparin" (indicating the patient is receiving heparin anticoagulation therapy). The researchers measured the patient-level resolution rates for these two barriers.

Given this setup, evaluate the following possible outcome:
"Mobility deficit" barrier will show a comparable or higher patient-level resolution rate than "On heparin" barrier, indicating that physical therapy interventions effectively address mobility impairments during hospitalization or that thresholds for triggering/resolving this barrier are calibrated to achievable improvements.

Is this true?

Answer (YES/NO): NO